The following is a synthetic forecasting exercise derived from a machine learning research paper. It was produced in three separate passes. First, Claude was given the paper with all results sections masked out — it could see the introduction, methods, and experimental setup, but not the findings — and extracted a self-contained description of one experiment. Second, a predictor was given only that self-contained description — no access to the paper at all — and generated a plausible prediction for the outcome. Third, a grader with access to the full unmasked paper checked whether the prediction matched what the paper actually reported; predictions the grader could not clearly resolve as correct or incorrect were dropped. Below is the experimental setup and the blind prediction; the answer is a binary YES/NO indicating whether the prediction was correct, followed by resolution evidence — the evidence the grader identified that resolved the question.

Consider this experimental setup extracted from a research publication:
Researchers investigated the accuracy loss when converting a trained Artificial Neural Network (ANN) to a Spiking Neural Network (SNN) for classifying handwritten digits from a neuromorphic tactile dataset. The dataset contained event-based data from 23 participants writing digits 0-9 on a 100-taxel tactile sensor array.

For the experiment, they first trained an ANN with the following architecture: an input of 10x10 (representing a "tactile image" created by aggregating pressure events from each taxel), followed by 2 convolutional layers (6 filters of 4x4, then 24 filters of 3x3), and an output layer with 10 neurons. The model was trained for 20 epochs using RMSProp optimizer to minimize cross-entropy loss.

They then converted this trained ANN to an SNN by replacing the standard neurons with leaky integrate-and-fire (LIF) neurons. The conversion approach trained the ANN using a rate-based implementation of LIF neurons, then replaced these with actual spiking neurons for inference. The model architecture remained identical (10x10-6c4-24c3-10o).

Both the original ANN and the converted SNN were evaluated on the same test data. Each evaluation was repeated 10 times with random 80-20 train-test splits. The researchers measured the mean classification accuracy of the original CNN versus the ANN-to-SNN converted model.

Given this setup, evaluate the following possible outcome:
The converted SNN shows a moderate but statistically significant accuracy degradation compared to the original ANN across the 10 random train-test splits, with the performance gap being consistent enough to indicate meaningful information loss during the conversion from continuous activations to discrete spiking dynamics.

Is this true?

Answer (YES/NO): NO